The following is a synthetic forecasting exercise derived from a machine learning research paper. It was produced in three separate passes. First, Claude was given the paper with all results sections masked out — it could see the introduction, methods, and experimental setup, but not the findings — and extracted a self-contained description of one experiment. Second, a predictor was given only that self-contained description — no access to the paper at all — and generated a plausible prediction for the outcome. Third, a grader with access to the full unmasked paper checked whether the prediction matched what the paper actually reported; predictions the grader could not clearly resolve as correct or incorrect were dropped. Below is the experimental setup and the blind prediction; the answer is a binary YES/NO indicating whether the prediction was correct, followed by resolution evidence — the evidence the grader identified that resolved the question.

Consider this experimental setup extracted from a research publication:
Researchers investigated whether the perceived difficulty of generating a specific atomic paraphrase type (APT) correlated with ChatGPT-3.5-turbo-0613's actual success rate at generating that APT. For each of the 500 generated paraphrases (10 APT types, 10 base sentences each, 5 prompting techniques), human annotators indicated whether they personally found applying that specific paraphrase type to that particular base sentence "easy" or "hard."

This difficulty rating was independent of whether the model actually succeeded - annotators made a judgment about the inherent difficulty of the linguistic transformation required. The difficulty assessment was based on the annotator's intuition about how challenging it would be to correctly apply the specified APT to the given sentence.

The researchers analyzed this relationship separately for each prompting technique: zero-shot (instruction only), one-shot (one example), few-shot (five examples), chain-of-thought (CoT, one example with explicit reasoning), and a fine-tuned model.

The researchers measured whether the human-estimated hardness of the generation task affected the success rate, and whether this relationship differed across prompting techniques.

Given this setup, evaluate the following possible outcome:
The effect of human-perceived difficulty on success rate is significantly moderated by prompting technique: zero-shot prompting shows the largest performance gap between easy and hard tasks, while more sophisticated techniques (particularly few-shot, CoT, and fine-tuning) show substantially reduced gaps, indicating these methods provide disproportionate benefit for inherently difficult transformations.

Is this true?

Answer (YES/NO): NO